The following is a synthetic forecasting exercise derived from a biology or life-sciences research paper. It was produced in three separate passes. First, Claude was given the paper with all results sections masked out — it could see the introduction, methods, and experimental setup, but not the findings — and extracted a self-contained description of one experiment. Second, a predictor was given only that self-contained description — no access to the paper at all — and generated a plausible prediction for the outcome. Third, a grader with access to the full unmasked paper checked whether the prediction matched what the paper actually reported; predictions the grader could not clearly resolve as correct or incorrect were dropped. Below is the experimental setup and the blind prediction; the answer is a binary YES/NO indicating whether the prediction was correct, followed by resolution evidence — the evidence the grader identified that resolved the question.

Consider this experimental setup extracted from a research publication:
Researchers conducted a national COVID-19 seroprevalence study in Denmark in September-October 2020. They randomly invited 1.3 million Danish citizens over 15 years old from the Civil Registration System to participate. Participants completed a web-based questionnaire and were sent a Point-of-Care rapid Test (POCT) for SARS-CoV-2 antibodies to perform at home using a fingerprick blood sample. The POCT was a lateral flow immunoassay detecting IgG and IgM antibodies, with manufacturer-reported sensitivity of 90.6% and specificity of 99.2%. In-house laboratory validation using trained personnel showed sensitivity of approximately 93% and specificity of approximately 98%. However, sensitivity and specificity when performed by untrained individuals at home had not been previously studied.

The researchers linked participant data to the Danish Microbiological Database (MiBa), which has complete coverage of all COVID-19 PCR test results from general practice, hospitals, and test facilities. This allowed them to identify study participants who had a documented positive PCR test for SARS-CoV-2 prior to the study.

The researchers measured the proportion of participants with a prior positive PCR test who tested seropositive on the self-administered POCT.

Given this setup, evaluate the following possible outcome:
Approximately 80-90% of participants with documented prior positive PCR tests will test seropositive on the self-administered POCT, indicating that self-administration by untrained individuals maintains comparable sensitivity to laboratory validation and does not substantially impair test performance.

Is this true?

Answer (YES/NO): NO